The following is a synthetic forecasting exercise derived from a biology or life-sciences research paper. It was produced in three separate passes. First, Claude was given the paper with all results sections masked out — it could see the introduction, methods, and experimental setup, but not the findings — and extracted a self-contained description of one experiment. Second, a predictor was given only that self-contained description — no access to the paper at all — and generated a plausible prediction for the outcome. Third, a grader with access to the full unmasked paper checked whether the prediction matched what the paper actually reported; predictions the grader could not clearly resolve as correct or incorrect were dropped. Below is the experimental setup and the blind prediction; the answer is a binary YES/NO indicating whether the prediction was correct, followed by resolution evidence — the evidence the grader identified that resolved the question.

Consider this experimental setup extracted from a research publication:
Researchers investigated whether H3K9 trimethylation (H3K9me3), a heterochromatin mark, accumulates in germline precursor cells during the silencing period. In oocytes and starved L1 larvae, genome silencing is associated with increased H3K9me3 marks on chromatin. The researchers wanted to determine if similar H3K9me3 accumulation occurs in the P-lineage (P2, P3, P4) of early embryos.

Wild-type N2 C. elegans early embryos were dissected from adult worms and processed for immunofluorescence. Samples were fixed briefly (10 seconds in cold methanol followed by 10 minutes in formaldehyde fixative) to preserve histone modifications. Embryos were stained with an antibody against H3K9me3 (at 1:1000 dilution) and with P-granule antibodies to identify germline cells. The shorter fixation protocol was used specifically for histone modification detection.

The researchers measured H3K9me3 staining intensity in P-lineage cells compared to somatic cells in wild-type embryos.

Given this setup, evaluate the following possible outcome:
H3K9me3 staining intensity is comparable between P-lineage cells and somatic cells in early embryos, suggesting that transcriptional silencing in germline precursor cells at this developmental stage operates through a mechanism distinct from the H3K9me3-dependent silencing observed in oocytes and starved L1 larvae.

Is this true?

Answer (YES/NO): YES